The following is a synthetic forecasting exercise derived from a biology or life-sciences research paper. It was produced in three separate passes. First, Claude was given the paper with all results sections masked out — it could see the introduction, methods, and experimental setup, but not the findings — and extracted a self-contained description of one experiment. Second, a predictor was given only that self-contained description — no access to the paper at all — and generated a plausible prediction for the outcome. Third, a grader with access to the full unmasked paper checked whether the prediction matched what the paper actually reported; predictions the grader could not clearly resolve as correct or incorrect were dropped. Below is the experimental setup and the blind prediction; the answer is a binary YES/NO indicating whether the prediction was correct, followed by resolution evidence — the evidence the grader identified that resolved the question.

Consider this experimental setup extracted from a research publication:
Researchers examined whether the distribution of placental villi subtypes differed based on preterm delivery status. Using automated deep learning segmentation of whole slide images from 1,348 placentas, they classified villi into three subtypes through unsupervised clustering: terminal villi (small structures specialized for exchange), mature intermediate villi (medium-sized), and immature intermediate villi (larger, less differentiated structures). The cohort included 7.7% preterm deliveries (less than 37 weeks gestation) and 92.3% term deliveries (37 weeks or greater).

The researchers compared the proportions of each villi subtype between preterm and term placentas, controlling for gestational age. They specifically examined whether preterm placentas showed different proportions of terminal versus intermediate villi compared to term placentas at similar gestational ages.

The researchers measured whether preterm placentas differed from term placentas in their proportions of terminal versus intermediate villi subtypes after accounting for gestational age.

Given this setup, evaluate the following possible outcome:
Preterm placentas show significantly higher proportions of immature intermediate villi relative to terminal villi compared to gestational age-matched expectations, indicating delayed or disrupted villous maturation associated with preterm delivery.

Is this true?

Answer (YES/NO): NO